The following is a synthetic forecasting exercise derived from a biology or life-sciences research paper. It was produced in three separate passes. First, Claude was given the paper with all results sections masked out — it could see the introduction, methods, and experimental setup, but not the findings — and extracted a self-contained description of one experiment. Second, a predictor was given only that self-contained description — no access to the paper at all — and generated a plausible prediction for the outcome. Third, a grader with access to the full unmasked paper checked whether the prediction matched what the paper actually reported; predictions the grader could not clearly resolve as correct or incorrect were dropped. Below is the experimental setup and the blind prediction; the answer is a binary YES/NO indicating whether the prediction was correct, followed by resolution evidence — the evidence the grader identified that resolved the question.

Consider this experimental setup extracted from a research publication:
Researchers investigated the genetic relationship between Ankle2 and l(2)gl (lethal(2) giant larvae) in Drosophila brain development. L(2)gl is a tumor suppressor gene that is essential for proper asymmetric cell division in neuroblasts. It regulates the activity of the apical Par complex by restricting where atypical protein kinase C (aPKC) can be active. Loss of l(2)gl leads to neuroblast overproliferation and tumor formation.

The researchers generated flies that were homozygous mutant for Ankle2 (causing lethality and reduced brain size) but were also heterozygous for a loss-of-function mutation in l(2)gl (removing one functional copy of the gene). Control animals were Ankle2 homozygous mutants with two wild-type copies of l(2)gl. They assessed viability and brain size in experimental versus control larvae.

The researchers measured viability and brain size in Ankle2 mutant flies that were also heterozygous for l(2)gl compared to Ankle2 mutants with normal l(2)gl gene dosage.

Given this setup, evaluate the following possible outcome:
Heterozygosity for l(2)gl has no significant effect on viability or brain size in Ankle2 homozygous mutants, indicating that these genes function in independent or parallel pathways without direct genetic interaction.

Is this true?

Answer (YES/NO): NO